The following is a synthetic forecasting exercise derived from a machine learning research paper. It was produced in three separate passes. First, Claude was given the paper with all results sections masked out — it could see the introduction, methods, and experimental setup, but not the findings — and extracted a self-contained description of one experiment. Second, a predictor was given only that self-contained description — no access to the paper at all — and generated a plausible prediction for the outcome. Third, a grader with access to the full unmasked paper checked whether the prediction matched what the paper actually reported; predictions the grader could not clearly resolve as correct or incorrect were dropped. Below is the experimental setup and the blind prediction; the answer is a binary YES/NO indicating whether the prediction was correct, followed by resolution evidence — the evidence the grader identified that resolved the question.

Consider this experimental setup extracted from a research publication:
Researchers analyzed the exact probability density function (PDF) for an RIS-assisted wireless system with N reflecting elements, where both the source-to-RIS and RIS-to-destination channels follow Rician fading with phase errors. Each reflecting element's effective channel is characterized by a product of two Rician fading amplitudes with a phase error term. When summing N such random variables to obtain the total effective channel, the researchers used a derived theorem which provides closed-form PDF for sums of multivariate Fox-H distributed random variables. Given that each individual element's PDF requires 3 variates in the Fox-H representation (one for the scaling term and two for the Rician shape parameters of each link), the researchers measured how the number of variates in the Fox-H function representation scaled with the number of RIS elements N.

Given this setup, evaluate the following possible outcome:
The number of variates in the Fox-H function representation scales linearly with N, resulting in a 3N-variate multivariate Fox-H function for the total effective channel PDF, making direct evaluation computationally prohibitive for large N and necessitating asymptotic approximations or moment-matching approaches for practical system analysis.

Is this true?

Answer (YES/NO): NO